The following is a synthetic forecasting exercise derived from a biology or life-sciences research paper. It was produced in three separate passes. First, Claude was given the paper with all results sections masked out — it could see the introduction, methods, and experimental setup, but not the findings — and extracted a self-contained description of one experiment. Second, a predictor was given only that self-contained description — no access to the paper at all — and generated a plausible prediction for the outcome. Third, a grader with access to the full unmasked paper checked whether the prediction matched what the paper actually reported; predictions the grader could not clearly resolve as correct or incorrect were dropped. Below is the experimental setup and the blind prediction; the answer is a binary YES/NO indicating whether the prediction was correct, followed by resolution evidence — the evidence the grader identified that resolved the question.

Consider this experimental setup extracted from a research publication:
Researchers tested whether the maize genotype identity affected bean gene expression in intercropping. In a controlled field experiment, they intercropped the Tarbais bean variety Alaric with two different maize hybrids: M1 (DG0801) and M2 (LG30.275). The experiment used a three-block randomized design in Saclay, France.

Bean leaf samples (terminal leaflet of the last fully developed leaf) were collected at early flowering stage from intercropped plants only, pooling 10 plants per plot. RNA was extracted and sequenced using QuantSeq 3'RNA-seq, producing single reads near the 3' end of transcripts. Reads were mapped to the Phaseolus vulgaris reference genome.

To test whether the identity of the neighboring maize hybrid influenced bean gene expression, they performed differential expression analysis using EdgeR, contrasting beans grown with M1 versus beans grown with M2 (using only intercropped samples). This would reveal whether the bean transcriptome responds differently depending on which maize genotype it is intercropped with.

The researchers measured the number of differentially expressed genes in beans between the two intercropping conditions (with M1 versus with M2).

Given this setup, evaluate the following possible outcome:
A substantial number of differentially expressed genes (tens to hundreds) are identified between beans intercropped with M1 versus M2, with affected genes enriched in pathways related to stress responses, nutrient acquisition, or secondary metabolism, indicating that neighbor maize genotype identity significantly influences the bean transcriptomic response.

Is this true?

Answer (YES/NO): NO